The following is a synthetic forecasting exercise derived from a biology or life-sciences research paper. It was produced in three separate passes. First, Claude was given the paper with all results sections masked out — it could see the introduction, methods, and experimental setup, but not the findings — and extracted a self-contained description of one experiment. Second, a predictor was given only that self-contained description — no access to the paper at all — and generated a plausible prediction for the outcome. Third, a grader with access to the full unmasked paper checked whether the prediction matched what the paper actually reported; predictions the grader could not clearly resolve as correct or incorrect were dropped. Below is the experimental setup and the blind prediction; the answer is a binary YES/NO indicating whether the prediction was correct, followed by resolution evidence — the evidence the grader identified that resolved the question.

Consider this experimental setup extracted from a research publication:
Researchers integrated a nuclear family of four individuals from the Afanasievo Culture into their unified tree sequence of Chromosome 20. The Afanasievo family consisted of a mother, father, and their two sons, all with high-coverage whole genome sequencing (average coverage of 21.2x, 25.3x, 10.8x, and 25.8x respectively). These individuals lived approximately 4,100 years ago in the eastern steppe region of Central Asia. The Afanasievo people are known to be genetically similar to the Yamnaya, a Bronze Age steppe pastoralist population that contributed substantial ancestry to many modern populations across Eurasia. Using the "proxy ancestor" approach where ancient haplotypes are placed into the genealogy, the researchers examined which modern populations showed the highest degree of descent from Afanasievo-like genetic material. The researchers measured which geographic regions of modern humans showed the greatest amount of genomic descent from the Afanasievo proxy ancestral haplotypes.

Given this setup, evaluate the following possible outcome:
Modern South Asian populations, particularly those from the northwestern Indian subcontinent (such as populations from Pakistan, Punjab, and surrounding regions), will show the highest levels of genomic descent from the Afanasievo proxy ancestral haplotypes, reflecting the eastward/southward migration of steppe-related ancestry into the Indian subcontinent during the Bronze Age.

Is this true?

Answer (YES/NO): NO